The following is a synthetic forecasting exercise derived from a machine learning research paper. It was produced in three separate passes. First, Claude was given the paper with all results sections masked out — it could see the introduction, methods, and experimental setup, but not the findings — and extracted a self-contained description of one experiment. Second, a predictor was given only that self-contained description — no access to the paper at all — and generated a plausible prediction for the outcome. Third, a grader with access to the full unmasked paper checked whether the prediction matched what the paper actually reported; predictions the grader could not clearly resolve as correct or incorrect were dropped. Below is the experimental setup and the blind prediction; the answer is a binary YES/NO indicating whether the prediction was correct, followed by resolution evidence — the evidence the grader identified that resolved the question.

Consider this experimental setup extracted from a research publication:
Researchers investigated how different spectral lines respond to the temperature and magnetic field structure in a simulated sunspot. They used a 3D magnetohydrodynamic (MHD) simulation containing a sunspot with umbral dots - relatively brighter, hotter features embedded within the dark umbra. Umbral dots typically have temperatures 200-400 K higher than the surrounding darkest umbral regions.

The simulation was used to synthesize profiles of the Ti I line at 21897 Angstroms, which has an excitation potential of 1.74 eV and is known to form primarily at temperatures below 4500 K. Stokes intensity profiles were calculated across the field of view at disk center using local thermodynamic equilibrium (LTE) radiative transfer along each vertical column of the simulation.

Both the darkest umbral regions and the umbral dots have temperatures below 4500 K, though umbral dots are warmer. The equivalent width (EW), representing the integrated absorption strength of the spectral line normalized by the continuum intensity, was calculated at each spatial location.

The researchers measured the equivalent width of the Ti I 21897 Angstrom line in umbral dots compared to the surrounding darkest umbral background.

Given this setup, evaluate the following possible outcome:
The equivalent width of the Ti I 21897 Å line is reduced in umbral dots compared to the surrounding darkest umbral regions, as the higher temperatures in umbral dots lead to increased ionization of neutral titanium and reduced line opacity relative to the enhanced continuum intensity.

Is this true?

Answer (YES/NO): YES